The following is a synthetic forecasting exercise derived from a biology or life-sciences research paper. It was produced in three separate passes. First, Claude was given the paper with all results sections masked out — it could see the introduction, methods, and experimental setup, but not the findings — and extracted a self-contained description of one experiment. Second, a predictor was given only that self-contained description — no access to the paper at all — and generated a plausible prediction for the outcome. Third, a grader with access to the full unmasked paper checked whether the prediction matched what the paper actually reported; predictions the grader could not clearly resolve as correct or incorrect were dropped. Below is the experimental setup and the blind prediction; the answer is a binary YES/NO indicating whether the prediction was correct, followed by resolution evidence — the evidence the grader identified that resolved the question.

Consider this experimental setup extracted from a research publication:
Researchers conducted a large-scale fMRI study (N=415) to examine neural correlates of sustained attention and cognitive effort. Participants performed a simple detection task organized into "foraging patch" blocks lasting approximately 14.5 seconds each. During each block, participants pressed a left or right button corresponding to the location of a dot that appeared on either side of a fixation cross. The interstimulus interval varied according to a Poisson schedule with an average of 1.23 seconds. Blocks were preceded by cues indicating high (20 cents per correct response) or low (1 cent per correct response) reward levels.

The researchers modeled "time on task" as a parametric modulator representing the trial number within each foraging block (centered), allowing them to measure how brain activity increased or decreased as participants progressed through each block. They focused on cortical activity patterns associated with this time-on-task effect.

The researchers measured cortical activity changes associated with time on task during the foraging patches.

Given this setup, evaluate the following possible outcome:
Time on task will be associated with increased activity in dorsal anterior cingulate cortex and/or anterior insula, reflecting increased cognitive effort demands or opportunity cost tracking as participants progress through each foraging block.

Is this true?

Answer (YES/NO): YES